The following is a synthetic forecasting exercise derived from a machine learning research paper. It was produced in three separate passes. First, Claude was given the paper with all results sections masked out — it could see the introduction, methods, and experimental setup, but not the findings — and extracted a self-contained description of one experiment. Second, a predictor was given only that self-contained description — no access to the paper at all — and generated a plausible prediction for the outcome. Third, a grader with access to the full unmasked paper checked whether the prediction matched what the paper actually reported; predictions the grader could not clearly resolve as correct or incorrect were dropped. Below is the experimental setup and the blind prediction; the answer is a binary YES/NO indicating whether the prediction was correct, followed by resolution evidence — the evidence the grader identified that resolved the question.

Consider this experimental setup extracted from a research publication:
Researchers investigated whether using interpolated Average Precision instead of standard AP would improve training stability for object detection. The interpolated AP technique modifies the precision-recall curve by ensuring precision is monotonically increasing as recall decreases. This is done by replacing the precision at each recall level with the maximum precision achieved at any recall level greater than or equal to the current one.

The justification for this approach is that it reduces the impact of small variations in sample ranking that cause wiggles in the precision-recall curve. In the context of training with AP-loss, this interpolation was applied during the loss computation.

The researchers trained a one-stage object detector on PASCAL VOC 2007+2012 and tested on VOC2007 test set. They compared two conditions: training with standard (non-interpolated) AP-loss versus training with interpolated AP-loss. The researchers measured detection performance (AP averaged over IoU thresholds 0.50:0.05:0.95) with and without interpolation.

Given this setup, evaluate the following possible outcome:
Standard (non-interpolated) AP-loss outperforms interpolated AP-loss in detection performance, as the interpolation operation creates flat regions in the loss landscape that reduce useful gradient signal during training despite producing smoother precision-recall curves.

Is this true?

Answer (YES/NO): NO